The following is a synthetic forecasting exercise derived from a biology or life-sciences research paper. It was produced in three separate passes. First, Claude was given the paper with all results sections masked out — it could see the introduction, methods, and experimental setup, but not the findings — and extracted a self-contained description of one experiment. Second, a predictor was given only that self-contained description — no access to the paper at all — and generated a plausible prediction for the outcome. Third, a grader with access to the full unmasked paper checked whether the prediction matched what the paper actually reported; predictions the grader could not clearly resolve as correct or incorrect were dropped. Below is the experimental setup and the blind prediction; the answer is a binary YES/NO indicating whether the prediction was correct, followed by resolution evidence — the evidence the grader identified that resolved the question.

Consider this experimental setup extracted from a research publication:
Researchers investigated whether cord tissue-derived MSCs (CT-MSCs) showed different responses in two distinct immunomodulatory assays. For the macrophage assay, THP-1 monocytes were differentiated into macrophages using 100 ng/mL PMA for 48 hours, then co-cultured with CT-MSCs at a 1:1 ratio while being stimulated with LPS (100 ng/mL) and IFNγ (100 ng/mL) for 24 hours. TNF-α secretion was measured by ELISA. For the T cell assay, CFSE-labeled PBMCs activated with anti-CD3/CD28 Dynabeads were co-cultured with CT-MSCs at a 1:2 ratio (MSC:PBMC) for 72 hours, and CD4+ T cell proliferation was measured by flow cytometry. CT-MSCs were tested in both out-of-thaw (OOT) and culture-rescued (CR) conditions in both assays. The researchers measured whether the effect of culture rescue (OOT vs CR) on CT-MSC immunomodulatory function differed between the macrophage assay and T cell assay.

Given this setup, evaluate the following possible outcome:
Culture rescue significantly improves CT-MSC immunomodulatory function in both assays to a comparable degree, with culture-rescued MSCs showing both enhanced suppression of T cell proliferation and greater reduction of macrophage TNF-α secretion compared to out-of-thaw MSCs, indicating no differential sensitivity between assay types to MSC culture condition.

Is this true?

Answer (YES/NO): NO